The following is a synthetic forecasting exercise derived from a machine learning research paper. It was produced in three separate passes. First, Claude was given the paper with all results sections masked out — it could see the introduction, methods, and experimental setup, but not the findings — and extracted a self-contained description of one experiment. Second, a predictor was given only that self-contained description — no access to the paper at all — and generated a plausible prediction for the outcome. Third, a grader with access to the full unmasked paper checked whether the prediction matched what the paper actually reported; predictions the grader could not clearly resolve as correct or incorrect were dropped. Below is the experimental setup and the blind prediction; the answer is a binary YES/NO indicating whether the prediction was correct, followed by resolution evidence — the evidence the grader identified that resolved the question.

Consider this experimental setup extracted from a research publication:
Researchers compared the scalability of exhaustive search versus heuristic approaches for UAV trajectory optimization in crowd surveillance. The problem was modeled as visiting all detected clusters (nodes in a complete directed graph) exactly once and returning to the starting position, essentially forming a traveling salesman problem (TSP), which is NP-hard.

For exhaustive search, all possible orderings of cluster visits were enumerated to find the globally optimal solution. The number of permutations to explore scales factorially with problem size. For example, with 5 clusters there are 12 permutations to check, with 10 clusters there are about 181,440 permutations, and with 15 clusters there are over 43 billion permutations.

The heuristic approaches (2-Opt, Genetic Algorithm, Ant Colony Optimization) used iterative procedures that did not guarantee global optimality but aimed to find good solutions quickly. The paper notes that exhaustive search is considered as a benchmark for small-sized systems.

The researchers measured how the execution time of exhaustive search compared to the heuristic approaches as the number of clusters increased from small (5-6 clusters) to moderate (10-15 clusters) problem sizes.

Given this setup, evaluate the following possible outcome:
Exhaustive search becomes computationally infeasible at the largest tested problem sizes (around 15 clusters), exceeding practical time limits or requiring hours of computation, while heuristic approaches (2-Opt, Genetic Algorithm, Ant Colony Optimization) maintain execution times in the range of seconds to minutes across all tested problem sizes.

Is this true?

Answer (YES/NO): NO